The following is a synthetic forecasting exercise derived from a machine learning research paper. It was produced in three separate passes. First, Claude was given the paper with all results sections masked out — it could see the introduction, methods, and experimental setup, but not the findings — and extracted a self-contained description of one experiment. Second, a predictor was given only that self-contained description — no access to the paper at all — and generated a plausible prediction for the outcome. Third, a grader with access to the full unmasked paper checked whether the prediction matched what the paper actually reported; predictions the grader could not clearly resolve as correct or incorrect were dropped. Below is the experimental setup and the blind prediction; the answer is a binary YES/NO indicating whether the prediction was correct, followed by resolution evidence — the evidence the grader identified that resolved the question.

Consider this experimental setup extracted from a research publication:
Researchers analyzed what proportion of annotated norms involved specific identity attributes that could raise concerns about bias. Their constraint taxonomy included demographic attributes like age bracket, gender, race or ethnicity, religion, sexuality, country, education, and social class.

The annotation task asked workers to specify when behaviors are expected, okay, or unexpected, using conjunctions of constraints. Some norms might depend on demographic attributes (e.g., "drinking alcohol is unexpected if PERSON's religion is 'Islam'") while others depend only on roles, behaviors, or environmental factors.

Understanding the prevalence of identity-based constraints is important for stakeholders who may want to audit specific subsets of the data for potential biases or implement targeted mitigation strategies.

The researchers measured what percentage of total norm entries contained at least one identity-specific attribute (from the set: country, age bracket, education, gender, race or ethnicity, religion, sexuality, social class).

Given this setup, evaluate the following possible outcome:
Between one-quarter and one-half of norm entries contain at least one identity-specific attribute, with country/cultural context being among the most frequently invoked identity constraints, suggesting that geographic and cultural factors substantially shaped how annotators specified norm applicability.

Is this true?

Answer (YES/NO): NO